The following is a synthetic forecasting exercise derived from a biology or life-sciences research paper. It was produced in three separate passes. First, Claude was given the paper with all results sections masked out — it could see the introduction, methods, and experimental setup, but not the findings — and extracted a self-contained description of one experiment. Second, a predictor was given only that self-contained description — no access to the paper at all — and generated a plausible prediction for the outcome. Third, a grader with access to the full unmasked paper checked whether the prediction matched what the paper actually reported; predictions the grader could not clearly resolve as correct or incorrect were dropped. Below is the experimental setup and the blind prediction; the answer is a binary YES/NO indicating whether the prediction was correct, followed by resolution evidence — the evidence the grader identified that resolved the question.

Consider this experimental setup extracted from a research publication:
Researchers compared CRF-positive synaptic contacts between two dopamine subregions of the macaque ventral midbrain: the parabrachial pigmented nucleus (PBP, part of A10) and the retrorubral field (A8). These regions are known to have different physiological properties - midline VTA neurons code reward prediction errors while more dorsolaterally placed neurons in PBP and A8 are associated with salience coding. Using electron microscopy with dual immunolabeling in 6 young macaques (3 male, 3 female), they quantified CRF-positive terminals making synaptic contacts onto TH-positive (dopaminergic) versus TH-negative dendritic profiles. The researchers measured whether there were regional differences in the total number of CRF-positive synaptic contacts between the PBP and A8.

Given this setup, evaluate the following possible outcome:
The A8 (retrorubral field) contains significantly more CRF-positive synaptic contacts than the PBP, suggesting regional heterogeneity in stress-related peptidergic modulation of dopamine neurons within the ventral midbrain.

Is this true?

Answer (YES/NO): NO